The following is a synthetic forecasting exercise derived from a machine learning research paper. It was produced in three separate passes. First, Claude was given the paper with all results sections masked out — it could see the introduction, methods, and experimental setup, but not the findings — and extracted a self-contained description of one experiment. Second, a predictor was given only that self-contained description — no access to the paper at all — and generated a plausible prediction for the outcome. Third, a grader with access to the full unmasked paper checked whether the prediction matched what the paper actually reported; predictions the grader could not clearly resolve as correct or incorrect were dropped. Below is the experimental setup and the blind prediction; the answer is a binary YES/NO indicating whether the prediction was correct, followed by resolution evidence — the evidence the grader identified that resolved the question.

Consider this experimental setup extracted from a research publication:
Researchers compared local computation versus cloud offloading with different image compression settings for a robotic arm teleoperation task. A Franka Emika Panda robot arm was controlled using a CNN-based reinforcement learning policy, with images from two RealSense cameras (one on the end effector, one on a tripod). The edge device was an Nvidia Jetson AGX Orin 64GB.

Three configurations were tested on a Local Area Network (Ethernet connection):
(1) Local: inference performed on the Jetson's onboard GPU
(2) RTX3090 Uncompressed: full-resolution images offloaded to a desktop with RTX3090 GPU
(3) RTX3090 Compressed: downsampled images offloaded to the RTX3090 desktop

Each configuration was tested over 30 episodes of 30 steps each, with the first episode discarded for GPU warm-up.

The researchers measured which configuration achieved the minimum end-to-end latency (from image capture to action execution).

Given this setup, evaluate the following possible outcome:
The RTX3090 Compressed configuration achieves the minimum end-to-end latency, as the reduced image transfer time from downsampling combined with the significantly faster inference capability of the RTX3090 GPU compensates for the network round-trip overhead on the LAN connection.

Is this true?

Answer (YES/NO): YES